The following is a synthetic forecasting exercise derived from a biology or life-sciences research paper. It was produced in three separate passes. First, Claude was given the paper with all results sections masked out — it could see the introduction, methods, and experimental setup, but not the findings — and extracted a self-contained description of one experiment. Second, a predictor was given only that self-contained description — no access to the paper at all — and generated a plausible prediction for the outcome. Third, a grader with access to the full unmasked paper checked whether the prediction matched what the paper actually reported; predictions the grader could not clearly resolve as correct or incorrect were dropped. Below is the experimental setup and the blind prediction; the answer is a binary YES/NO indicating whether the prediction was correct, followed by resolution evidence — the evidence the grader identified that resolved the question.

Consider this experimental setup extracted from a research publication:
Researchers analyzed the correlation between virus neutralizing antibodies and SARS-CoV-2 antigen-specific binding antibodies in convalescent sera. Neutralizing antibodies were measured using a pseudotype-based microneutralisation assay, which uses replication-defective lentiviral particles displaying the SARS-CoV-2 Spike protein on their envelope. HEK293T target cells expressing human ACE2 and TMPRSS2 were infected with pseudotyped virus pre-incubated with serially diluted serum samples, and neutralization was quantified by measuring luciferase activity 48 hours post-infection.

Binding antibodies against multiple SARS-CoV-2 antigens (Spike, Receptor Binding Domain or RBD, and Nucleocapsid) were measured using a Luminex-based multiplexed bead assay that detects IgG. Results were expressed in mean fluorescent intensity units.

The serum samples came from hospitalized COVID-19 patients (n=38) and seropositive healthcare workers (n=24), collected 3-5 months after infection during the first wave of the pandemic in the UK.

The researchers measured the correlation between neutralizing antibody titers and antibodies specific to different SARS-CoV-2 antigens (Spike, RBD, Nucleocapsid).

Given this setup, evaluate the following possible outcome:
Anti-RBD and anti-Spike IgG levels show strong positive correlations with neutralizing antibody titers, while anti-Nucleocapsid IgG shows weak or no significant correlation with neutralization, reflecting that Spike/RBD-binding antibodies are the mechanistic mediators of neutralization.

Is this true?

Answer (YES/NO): NO